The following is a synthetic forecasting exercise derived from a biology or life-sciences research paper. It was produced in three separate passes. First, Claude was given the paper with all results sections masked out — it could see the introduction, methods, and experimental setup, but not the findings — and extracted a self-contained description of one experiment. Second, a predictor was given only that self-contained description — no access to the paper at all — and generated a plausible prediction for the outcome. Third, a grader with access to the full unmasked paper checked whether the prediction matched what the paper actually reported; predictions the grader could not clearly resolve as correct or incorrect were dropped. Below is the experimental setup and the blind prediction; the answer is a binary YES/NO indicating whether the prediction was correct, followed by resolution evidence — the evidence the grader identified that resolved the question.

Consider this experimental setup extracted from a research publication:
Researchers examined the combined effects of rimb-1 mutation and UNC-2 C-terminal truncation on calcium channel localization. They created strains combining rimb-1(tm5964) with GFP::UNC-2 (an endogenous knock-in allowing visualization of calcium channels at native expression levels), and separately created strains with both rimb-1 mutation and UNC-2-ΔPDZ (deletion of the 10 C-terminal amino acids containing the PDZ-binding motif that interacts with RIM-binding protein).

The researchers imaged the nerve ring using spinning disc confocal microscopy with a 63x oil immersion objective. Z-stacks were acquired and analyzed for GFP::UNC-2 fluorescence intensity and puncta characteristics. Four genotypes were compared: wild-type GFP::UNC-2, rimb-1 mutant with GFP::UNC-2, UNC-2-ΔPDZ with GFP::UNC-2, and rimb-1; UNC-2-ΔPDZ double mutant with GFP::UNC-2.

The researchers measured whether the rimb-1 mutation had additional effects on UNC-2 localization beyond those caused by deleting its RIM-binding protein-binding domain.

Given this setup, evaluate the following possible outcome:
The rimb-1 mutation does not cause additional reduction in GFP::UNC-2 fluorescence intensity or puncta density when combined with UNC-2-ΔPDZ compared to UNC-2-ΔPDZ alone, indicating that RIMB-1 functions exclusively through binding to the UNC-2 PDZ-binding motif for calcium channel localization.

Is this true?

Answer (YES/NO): NO